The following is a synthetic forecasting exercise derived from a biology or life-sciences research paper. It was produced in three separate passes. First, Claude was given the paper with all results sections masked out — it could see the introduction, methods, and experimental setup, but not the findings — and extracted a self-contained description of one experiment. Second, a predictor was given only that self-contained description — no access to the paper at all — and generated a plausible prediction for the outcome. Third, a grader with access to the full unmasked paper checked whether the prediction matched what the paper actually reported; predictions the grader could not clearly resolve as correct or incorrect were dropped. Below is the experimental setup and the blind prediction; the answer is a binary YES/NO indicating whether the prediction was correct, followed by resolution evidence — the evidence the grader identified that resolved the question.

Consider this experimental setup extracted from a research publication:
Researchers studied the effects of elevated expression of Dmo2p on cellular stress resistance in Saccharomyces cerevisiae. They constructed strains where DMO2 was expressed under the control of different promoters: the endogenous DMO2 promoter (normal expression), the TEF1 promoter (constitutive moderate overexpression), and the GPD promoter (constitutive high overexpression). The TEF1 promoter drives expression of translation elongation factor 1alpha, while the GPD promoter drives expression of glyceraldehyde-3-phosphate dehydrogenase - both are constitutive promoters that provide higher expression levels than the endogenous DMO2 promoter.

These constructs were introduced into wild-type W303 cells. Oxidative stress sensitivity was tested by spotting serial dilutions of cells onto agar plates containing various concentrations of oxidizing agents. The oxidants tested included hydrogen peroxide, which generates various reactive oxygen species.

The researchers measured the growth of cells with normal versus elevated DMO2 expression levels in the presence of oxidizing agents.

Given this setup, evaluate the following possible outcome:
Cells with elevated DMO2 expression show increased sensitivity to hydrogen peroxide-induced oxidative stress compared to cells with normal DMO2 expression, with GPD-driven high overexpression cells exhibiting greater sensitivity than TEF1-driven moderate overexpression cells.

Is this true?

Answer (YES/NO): NO